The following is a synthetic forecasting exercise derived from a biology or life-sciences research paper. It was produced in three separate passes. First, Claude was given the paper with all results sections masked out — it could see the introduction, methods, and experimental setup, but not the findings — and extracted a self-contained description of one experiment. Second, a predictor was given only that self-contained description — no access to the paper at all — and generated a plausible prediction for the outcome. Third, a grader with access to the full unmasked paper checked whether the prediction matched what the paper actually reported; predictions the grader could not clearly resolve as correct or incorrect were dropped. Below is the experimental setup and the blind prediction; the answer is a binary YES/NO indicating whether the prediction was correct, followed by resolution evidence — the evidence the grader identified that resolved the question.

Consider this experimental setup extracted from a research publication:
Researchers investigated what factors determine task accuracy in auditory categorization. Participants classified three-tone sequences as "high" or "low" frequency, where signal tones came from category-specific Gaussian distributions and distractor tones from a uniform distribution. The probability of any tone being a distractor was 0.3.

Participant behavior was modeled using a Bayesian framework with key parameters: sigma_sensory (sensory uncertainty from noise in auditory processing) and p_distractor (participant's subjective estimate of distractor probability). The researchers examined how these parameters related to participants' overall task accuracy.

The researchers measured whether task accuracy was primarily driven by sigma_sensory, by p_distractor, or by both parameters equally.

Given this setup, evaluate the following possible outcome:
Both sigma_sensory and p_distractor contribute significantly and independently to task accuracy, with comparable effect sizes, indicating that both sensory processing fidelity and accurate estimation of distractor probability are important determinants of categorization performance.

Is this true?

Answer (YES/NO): NO